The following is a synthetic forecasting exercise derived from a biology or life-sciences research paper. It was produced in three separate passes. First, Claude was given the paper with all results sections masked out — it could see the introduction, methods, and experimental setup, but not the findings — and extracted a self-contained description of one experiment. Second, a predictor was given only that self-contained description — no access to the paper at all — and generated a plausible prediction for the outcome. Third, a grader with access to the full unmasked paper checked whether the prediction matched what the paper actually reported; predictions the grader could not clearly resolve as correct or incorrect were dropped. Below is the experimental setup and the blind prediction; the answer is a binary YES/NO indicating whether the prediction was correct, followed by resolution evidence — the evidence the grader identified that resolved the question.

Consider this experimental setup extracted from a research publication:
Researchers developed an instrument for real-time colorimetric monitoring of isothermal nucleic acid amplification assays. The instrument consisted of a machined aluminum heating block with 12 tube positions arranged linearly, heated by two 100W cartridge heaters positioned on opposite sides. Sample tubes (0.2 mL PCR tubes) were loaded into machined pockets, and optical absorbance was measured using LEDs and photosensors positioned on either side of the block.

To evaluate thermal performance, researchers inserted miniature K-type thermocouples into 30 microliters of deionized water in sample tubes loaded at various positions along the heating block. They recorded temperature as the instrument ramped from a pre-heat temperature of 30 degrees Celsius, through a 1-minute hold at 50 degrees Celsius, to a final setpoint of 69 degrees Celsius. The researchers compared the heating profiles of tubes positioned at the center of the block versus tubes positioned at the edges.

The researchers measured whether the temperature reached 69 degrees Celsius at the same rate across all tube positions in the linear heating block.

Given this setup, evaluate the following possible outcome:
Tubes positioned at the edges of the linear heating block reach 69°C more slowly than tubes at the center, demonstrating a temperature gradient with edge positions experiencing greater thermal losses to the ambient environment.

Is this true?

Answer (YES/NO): YES